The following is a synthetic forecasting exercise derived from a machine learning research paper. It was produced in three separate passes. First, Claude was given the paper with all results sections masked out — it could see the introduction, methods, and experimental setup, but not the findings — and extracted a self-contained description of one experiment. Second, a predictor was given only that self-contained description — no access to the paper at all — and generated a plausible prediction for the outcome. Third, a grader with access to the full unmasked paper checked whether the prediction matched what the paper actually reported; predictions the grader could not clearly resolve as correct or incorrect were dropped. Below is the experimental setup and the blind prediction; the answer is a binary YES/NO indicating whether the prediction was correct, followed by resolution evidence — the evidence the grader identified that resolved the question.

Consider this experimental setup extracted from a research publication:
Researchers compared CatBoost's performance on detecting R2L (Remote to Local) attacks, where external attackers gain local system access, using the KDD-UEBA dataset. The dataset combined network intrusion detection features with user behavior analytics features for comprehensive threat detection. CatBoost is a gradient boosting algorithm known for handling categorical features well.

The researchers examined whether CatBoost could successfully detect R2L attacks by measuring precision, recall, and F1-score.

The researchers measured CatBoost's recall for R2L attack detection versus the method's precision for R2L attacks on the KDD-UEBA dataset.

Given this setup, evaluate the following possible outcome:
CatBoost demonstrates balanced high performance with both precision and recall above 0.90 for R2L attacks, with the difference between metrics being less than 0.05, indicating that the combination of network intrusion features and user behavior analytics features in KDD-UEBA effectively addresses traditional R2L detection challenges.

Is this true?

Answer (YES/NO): NO